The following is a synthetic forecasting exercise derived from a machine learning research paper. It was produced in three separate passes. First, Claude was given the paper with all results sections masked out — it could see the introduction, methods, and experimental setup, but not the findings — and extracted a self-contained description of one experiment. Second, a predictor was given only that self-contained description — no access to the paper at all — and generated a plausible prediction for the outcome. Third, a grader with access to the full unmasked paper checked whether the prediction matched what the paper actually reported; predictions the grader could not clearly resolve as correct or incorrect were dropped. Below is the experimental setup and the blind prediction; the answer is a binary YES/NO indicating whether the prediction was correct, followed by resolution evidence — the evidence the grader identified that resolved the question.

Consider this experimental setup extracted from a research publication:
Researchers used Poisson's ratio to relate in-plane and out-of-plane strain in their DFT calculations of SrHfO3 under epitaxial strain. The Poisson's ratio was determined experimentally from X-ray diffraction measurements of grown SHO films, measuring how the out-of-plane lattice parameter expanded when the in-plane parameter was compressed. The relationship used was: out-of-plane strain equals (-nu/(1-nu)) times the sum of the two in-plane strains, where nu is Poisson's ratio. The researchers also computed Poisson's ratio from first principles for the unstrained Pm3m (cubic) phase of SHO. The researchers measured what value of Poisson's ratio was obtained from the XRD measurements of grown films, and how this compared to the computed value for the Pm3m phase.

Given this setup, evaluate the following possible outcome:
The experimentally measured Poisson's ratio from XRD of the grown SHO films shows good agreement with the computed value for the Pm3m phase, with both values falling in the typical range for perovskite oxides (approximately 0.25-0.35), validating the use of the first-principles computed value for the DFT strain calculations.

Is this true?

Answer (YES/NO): NO